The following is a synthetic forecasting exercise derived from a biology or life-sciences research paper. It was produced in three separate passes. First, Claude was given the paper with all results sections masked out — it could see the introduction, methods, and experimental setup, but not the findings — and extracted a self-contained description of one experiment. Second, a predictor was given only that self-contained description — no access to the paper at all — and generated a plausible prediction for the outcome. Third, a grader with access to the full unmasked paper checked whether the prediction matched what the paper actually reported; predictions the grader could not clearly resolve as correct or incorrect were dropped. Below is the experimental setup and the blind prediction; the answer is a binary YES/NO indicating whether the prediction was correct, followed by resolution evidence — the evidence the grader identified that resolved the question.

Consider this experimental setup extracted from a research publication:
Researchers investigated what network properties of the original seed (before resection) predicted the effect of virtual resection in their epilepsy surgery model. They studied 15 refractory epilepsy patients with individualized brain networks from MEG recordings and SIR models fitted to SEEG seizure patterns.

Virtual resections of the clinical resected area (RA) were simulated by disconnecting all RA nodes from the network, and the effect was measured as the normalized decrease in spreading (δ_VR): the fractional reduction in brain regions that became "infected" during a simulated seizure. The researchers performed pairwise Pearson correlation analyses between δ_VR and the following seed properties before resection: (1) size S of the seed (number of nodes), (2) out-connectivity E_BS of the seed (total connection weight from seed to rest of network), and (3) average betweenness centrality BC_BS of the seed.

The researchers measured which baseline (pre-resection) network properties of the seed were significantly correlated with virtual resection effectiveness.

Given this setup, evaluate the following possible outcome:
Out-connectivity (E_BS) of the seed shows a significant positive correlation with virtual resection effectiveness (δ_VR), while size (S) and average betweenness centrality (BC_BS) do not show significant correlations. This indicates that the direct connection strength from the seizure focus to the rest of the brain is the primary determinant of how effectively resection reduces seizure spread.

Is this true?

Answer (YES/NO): NO